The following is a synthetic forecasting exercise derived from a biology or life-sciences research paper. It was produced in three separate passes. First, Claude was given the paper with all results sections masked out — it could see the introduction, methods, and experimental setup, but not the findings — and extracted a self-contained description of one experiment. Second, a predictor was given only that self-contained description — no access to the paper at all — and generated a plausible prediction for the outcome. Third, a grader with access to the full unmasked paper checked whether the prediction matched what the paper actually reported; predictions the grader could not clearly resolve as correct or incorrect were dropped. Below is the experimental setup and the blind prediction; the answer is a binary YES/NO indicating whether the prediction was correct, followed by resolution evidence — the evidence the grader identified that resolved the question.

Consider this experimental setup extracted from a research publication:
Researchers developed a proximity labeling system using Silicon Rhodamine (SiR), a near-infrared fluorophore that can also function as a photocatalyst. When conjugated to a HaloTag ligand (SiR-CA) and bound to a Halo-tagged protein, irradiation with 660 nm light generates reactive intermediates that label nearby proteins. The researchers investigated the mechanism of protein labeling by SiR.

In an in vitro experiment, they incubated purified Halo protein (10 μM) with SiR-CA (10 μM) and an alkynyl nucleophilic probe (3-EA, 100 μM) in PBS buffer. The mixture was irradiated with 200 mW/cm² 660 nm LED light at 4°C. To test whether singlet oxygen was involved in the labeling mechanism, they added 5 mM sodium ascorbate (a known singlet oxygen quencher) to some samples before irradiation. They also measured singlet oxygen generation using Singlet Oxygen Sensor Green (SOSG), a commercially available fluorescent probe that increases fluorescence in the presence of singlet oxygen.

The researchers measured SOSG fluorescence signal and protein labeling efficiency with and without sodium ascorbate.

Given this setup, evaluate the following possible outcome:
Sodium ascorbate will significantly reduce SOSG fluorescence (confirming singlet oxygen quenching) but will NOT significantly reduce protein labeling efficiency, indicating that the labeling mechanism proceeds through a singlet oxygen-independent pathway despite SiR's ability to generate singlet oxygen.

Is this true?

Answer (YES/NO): NO